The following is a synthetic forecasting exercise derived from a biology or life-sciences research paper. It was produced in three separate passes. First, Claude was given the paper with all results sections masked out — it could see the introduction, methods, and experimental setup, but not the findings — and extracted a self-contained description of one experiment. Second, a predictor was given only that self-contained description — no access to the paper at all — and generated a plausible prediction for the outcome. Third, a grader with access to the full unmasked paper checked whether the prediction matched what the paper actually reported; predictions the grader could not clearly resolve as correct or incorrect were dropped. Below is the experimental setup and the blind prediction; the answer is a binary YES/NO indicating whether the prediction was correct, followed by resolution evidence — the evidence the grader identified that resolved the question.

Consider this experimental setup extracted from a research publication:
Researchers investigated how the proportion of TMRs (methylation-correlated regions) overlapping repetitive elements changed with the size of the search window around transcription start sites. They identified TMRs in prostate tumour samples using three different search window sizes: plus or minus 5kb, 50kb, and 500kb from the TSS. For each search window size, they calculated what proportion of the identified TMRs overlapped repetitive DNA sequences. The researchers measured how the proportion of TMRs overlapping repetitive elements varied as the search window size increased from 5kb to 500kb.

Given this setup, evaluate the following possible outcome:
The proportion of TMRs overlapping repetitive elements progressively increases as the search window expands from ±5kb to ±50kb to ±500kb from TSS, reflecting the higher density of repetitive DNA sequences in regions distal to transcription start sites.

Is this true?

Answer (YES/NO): YES